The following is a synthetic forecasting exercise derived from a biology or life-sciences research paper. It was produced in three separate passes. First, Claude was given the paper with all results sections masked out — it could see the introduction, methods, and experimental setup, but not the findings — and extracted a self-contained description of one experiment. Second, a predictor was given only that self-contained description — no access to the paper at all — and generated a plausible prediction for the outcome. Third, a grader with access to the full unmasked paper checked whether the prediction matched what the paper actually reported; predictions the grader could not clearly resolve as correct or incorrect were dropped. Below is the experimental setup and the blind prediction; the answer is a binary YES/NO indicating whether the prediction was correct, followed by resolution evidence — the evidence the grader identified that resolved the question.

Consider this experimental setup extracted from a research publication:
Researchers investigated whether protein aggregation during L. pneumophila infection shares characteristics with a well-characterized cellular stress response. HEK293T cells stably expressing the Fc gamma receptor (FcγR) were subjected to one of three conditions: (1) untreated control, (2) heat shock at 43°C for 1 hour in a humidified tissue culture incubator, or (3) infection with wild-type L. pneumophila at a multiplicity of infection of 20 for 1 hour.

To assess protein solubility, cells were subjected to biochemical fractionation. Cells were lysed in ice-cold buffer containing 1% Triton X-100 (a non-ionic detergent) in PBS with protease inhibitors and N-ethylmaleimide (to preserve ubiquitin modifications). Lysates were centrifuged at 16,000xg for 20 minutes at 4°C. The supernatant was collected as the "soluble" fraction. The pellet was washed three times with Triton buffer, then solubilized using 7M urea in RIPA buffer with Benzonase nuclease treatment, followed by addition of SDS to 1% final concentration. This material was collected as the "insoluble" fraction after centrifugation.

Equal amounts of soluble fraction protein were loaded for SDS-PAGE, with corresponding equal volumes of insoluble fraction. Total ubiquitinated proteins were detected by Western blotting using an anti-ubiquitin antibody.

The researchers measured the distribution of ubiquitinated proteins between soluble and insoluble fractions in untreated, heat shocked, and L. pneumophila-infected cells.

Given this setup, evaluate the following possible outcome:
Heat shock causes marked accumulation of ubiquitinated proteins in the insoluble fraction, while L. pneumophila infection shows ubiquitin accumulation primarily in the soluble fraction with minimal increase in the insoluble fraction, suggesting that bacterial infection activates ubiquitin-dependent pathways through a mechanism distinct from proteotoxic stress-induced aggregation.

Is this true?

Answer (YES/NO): NO